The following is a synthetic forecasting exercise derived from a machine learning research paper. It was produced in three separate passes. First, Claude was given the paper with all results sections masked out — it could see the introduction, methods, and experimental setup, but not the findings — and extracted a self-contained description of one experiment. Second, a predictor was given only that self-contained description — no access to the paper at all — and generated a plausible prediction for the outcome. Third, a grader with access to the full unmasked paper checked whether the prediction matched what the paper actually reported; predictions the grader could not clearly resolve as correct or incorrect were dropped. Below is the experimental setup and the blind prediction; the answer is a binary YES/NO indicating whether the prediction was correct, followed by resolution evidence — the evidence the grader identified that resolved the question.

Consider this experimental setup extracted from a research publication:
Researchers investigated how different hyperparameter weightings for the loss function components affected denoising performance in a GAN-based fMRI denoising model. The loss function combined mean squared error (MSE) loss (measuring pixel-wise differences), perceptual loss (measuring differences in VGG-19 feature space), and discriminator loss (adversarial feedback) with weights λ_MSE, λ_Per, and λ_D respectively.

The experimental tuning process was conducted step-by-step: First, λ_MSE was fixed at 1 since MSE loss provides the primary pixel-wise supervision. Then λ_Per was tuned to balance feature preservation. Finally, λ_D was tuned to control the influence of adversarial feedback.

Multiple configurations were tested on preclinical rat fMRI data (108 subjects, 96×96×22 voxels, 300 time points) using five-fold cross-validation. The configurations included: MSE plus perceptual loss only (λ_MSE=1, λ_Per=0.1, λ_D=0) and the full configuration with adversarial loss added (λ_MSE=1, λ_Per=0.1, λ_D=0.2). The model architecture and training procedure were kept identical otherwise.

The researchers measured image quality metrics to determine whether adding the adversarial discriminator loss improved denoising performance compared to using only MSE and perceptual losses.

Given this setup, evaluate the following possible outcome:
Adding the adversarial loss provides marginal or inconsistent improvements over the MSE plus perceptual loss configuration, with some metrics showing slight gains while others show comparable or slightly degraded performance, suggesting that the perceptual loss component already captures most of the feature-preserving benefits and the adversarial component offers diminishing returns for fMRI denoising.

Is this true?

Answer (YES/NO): NO